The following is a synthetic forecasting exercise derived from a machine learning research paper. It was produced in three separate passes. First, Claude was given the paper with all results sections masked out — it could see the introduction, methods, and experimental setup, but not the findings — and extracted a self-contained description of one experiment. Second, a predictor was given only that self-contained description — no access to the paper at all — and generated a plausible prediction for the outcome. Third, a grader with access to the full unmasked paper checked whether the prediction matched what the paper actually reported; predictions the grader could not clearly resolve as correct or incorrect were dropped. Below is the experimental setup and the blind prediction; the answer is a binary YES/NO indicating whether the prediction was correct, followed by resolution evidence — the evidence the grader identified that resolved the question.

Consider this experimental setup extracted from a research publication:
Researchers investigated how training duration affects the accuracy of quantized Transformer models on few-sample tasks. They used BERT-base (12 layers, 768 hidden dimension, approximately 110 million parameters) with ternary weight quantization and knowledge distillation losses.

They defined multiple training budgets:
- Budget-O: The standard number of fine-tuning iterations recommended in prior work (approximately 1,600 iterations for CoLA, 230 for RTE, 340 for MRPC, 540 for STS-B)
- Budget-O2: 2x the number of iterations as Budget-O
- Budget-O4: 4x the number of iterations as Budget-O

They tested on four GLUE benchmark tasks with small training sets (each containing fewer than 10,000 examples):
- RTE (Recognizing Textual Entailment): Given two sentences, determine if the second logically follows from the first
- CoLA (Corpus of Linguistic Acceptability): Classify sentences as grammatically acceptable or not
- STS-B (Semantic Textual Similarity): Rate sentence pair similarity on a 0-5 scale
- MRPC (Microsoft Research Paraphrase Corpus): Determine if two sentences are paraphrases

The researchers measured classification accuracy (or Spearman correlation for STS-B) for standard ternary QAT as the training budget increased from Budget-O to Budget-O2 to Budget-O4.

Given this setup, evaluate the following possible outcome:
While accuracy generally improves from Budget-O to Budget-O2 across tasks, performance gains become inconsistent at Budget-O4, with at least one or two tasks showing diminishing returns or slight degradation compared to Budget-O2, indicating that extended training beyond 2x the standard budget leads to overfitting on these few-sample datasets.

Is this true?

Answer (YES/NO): NO